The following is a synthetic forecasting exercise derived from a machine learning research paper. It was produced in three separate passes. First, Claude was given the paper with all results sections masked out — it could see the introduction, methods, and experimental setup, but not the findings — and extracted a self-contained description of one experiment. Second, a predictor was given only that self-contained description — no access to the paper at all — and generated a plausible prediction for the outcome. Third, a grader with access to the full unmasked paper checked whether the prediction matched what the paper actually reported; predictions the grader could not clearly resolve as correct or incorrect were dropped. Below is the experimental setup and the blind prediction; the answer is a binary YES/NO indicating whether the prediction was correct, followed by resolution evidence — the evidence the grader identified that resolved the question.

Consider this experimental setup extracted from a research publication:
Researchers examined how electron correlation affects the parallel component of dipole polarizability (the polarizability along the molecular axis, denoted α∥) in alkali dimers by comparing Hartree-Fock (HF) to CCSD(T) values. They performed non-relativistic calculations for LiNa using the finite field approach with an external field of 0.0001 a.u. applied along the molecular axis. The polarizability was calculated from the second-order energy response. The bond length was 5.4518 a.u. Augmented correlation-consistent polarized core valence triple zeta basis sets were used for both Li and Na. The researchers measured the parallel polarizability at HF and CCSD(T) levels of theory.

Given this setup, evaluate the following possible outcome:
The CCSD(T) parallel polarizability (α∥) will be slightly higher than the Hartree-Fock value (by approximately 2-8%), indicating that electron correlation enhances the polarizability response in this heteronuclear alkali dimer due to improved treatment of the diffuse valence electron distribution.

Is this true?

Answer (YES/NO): NO